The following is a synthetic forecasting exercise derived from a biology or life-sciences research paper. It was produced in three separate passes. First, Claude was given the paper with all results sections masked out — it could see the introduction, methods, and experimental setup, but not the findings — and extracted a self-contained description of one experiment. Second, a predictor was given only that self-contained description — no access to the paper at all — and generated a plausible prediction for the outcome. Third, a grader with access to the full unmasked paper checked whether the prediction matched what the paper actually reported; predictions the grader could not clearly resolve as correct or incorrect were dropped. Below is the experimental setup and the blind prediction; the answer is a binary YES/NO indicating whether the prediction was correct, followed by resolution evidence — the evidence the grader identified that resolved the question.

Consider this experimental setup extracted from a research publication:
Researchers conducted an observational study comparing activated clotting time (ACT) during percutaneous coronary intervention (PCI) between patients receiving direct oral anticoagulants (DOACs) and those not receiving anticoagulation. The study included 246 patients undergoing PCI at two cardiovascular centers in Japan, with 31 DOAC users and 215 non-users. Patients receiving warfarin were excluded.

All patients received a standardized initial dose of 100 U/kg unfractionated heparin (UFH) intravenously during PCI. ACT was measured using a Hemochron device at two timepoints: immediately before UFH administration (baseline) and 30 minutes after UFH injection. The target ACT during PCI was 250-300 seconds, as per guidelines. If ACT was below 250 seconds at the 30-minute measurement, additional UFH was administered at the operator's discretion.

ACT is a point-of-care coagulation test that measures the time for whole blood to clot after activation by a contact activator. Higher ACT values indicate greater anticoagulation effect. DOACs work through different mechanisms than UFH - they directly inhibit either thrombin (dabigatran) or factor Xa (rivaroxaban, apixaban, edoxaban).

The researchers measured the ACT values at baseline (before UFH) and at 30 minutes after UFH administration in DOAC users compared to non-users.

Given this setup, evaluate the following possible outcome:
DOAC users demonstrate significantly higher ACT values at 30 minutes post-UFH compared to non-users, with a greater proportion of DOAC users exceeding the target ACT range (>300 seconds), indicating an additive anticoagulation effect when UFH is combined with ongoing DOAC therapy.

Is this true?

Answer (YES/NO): YES